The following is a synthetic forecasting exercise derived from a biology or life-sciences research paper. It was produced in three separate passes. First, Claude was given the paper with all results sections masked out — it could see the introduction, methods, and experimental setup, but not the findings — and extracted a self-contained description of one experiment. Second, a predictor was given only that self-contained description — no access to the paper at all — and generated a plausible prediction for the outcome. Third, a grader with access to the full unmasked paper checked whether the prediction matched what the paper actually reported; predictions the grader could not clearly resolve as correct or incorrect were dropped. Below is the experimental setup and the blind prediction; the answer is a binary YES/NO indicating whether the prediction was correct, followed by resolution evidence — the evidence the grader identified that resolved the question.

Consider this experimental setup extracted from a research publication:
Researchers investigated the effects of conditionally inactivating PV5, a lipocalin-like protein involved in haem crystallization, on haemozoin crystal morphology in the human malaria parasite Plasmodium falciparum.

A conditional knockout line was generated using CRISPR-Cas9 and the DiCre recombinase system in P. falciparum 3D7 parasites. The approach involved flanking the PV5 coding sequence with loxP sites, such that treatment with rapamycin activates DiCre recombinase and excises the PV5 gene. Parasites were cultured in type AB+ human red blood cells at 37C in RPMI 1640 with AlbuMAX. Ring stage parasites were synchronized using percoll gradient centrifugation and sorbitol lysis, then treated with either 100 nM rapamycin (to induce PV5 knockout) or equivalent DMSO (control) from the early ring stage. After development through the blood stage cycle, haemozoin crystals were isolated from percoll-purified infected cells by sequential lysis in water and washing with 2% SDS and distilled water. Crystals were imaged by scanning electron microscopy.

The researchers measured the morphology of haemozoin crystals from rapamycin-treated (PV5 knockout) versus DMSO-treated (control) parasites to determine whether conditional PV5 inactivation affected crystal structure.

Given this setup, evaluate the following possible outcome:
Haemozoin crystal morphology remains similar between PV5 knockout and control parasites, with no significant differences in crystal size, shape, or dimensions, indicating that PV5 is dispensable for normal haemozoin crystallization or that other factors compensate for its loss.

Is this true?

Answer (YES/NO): NO